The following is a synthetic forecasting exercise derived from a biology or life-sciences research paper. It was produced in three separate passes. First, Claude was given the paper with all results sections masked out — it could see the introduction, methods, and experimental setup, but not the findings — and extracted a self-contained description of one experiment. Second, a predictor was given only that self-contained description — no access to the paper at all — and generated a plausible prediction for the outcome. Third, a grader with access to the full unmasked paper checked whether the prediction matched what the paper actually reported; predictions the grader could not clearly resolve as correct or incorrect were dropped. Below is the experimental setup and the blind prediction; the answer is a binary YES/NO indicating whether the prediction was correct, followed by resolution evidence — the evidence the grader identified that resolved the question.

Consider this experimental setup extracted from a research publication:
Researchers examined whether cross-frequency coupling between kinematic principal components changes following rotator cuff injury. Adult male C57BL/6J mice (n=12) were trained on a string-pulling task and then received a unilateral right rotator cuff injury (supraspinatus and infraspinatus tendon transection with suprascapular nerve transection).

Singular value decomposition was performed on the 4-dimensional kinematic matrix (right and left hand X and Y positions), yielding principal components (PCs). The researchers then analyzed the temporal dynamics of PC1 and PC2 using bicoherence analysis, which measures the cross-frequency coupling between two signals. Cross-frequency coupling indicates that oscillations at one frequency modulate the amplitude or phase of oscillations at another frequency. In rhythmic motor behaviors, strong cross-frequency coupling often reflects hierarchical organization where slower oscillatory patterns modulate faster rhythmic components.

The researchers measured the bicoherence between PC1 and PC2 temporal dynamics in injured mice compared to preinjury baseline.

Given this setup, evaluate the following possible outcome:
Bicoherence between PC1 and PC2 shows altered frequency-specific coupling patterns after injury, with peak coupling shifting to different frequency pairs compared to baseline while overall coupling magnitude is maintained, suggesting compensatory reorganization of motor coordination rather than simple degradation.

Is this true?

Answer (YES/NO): NO